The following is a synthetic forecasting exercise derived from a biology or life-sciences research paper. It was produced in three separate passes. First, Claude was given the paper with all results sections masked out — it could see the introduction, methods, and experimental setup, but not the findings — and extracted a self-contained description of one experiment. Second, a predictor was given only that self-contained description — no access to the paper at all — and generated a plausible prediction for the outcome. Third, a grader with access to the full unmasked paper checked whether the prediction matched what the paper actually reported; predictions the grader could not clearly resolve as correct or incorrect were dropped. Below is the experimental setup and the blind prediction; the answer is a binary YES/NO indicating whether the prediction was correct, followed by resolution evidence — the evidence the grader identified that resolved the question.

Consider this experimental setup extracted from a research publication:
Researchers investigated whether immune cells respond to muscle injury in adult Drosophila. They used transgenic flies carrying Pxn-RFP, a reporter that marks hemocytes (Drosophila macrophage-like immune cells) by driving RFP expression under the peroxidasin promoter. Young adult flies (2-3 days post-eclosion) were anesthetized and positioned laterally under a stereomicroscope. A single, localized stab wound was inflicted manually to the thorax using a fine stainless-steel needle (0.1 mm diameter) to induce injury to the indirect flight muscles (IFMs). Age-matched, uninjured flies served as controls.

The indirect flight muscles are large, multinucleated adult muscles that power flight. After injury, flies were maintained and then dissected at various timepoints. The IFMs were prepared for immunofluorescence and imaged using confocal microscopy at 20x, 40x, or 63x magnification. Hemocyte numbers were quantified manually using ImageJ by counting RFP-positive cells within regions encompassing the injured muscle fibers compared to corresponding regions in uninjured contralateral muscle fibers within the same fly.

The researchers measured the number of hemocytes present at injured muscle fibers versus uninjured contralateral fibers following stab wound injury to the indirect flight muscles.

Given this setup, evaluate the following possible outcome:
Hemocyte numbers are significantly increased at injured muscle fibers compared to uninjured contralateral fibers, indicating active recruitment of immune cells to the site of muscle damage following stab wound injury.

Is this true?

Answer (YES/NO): YES